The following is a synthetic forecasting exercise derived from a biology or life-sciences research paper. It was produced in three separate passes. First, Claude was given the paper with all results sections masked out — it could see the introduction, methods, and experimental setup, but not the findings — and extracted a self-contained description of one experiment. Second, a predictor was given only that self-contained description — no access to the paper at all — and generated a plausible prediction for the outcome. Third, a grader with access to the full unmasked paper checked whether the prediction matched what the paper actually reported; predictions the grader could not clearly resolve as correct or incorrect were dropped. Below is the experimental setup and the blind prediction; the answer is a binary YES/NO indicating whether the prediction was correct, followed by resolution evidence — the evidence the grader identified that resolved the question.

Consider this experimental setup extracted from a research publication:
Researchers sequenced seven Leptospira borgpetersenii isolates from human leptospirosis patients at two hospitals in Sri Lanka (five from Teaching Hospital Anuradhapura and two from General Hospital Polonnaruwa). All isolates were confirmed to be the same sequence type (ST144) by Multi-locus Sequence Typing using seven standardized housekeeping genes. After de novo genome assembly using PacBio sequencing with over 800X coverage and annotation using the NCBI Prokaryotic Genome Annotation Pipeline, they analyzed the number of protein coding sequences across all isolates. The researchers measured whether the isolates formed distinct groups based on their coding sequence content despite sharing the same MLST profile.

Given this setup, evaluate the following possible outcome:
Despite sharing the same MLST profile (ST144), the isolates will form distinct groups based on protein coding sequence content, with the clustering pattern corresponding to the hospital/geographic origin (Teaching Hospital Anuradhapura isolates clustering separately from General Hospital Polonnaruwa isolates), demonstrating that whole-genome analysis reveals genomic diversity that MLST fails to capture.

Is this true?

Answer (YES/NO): NO